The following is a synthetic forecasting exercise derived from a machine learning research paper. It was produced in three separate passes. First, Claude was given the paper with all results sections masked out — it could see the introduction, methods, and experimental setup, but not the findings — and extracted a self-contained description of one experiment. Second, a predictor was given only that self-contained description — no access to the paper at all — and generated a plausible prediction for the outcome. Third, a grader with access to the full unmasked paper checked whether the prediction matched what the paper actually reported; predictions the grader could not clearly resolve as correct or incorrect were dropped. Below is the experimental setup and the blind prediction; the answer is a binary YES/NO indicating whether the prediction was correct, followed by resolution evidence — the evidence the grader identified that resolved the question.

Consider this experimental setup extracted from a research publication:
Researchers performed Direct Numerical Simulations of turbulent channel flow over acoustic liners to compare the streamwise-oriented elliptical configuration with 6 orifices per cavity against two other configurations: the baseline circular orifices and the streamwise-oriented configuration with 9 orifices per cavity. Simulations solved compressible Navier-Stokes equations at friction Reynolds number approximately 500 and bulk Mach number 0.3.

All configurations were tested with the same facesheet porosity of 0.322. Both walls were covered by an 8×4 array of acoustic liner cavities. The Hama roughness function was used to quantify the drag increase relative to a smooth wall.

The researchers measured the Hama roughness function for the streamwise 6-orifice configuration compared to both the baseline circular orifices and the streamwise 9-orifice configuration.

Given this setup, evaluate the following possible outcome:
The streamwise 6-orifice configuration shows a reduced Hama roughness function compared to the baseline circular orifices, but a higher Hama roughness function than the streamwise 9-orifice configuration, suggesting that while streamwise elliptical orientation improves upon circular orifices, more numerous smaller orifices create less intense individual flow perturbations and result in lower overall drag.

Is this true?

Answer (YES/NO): NO